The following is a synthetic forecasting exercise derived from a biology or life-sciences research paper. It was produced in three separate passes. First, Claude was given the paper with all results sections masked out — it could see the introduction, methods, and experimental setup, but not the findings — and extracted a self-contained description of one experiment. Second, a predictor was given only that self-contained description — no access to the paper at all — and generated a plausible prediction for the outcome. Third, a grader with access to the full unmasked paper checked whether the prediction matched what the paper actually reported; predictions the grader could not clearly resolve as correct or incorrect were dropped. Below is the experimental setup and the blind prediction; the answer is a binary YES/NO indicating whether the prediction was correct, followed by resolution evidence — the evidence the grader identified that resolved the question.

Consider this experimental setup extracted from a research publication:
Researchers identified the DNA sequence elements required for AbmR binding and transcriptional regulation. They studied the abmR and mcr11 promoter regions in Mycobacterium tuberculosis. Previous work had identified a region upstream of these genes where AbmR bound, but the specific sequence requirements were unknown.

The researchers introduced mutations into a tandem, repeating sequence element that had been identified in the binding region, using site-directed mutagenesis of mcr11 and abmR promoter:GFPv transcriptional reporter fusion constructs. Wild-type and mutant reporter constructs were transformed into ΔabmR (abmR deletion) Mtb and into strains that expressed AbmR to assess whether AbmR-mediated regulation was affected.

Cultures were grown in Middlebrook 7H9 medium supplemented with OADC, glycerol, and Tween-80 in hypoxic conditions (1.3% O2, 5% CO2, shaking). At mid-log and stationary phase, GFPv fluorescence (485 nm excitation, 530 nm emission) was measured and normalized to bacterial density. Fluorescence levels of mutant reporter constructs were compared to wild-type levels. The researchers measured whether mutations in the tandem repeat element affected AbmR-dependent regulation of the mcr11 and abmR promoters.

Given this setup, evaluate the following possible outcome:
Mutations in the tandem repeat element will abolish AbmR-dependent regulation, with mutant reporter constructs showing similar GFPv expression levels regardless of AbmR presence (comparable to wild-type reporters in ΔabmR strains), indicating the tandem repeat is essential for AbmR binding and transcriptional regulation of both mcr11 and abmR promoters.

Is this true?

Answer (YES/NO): YES